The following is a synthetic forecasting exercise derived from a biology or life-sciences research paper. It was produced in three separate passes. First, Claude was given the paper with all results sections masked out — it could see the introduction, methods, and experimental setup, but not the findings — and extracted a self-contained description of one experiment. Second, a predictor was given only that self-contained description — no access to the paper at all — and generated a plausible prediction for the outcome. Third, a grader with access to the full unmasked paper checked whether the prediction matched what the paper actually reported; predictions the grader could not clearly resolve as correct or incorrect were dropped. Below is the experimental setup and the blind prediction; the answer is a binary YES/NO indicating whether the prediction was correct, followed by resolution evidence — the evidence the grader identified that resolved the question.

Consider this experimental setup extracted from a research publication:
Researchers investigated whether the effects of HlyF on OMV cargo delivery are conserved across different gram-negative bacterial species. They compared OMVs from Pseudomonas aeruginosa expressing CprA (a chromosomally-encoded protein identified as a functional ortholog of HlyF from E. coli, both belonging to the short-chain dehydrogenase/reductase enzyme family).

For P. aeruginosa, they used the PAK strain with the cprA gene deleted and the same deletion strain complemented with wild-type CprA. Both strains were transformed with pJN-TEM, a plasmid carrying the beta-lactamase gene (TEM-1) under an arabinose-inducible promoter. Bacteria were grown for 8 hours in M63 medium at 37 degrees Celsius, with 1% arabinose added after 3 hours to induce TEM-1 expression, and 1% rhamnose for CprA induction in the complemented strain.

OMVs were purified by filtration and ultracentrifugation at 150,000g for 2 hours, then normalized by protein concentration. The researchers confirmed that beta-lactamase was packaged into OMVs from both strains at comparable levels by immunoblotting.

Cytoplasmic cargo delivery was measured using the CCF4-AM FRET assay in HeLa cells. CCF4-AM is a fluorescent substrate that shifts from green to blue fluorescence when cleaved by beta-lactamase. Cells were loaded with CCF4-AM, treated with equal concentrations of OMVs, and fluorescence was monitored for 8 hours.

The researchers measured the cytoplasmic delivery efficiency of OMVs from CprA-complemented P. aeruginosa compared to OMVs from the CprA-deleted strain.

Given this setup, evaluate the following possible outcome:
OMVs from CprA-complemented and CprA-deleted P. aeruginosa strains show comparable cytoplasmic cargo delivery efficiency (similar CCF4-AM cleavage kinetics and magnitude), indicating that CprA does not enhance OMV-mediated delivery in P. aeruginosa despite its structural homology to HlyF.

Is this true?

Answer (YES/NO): NO